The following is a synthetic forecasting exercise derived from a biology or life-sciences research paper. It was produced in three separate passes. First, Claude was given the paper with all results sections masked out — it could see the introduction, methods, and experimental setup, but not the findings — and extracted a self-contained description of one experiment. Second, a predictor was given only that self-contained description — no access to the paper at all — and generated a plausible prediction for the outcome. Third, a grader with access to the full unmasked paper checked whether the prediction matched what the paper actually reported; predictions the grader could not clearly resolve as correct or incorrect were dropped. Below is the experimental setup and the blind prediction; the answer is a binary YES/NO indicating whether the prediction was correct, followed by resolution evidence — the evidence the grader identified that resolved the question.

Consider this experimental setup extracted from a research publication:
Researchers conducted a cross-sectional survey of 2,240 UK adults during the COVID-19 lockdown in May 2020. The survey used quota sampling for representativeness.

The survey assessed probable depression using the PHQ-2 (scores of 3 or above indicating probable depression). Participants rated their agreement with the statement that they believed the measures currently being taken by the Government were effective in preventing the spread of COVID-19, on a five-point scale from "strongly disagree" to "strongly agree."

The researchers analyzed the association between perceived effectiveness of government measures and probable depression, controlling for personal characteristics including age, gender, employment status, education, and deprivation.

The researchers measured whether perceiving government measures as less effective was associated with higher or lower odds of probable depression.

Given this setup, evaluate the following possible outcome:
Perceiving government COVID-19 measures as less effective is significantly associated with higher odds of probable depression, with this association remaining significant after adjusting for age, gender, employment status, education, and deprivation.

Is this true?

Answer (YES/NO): YES